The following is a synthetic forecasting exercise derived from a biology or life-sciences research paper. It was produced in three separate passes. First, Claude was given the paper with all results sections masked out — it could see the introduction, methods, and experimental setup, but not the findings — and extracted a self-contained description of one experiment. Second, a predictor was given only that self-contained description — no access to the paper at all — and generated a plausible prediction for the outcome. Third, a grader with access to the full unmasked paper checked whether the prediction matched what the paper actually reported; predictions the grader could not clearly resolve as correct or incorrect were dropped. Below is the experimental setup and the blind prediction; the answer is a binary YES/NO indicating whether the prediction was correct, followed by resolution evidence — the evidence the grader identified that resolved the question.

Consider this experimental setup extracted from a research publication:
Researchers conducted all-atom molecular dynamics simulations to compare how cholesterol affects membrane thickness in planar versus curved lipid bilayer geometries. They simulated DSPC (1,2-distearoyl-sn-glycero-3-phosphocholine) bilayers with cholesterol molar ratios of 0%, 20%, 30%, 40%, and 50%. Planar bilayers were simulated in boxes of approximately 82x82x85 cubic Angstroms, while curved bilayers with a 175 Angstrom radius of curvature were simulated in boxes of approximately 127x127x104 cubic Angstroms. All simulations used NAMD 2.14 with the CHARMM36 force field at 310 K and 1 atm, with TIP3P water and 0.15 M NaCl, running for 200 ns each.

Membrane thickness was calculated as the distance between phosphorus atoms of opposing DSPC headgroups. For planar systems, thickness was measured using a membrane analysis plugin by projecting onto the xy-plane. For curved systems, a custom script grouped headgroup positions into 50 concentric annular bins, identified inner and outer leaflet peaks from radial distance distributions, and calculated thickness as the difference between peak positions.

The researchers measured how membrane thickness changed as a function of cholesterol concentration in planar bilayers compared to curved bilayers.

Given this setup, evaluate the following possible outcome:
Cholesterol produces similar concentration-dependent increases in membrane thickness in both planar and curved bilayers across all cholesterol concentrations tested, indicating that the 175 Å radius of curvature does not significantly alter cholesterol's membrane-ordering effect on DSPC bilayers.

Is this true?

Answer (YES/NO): NO